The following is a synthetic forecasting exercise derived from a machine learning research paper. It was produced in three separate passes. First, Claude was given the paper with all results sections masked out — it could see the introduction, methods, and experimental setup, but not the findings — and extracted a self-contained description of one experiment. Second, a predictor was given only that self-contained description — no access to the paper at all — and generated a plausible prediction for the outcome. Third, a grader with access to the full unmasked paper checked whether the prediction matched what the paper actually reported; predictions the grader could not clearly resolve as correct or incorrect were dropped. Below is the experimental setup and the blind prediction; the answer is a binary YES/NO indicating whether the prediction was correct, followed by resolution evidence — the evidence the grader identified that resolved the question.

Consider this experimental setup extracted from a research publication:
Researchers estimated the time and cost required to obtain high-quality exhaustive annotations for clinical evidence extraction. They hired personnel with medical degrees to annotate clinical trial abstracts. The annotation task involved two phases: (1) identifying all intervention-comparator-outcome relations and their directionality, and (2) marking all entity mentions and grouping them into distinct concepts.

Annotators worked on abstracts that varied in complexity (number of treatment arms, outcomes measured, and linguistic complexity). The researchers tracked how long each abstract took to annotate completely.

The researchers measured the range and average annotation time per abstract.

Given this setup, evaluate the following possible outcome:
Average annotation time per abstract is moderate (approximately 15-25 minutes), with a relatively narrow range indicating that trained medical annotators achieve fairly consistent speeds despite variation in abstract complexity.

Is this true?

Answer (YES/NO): NO